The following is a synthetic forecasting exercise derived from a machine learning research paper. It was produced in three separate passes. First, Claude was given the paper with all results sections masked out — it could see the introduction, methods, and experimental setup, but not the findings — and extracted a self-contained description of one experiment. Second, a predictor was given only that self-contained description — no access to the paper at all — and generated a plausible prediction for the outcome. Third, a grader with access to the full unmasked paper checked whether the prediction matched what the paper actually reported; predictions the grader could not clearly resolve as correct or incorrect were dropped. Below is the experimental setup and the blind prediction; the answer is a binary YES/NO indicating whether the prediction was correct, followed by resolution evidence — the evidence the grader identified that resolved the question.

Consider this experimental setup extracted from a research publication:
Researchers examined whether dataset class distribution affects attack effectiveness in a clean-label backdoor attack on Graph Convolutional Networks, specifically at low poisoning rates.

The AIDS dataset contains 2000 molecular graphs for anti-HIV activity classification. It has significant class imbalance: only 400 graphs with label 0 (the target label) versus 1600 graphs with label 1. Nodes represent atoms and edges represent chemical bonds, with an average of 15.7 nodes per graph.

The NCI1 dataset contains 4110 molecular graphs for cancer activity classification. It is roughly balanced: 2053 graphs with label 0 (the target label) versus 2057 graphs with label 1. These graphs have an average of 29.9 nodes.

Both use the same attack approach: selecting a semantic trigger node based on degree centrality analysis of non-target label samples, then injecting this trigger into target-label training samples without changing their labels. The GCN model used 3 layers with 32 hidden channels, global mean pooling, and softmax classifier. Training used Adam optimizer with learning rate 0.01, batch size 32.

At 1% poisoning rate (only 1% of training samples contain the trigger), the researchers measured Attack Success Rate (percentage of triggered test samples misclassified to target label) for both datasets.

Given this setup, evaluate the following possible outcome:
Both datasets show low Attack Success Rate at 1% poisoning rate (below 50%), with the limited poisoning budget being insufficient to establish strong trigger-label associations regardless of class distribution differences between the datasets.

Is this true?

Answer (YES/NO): NO